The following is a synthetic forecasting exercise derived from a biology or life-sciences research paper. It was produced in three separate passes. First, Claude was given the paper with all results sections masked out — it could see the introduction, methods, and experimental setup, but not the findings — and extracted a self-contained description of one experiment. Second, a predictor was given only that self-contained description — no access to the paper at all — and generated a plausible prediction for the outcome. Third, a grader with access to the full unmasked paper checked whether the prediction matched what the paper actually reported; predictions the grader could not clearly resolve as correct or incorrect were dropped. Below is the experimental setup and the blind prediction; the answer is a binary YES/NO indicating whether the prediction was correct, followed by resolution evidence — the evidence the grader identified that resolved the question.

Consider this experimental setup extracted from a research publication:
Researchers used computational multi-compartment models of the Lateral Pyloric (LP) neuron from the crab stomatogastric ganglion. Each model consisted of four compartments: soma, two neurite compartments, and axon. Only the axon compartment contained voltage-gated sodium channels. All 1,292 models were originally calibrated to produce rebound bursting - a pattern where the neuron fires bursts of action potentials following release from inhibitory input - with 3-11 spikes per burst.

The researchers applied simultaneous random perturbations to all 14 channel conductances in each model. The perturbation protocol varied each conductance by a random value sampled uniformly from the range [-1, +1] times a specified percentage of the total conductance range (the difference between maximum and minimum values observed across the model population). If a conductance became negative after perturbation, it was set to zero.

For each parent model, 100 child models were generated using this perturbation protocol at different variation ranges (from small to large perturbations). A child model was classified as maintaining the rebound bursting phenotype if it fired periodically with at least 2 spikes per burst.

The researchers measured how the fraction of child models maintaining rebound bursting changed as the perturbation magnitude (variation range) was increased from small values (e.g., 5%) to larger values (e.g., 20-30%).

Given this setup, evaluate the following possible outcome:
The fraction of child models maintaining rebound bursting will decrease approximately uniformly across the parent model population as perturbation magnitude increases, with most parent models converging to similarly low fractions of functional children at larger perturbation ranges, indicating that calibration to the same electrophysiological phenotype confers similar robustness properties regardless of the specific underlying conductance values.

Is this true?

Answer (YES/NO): NO